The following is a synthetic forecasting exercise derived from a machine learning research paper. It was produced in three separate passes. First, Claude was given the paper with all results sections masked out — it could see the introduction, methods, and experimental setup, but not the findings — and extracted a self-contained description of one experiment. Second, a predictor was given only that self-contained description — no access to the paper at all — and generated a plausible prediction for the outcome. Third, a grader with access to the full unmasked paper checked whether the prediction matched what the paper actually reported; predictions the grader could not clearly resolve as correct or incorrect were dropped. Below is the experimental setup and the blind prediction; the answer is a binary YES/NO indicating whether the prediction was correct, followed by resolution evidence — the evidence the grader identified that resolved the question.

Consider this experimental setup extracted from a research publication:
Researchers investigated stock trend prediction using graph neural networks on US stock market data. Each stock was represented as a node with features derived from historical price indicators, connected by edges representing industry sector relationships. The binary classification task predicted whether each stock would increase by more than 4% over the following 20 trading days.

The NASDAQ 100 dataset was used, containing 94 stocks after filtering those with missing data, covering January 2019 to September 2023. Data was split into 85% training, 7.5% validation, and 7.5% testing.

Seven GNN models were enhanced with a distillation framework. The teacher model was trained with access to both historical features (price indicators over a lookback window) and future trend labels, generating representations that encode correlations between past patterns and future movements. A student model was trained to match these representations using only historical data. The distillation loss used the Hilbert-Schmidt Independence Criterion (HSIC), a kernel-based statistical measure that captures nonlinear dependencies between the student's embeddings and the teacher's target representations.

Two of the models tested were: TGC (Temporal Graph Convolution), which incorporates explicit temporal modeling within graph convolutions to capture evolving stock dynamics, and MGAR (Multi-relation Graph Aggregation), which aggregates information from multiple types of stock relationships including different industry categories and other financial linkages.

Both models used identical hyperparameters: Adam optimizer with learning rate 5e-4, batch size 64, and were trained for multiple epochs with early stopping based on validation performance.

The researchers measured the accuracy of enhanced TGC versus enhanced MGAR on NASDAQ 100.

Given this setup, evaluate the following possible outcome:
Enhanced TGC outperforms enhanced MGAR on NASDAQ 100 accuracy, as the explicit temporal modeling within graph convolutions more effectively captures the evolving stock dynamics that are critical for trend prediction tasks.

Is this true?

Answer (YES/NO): NO